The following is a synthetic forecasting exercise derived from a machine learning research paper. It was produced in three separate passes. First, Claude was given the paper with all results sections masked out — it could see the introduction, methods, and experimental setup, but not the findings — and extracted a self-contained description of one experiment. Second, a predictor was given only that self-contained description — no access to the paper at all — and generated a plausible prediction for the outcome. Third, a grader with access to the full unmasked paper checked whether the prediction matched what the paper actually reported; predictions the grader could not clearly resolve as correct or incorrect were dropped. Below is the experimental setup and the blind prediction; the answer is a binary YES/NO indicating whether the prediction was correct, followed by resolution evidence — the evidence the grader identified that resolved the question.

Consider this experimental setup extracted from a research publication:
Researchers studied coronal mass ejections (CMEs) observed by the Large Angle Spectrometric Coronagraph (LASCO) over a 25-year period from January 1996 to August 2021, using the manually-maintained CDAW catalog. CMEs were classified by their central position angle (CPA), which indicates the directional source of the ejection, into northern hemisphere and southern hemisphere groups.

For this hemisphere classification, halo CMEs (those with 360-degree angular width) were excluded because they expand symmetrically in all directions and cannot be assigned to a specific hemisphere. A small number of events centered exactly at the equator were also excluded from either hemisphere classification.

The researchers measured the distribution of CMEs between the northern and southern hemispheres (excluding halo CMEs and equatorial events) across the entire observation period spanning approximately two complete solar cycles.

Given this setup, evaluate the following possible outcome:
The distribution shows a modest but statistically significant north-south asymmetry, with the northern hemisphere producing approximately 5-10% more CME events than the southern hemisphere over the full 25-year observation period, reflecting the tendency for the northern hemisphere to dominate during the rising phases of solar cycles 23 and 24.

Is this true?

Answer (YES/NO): NO